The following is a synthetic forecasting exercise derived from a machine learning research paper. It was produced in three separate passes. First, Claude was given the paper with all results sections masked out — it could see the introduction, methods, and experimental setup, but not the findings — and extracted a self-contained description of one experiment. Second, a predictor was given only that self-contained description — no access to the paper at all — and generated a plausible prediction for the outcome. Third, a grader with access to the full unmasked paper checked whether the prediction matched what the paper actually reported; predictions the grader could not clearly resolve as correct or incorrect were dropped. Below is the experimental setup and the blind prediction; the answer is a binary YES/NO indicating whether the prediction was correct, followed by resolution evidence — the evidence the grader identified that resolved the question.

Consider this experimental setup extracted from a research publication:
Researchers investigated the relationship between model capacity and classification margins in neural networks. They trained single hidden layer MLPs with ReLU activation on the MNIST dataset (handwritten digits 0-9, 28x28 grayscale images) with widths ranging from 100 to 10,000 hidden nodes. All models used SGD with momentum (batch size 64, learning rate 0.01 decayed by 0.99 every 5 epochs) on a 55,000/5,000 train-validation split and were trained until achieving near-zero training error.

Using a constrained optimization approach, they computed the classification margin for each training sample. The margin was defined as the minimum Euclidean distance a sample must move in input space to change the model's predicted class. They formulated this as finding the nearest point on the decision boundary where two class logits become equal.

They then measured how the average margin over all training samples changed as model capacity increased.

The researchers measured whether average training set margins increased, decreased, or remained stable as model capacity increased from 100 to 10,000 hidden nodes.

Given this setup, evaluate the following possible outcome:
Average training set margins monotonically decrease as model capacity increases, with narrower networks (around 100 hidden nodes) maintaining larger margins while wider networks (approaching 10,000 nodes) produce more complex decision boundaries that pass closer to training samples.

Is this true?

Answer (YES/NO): NO